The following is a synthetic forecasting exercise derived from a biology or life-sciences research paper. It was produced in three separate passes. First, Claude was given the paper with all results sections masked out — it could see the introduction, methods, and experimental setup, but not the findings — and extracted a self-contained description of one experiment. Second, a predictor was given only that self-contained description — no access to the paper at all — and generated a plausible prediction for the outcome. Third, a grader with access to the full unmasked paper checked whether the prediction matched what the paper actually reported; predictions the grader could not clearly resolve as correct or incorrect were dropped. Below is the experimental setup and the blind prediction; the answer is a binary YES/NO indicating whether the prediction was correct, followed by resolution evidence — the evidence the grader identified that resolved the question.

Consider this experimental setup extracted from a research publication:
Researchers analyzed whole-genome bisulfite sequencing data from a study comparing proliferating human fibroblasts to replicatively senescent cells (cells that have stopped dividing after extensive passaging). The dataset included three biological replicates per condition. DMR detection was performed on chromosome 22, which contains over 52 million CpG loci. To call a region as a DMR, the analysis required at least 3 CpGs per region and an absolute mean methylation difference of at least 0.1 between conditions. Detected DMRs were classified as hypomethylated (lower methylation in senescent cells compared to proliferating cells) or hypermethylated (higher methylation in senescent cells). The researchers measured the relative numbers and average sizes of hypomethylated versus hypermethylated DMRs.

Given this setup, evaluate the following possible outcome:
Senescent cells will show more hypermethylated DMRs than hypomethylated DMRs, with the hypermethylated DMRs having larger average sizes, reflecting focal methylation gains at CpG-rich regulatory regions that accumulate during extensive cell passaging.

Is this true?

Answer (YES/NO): NO